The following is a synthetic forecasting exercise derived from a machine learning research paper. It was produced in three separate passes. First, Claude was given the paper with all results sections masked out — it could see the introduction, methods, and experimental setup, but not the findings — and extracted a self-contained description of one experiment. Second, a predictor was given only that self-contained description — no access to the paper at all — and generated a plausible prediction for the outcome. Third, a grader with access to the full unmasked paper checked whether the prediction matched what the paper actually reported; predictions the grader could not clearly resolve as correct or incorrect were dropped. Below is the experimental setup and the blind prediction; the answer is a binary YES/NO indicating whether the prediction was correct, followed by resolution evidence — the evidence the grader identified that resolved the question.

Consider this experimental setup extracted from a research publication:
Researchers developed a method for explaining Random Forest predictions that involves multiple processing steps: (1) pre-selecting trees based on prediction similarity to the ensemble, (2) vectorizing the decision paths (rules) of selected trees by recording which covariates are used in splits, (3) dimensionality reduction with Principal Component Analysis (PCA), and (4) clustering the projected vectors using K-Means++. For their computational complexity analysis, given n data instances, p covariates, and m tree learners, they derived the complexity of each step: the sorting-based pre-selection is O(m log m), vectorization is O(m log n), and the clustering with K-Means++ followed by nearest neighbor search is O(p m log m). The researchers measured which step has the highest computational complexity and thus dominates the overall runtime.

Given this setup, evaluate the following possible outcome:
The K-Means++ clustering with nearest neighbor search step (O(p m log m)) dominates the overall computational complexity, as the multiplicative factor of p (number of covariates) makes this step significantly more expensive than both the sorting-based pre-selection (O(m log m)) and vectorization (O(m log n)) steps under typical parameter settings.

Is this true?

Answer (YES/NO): NO